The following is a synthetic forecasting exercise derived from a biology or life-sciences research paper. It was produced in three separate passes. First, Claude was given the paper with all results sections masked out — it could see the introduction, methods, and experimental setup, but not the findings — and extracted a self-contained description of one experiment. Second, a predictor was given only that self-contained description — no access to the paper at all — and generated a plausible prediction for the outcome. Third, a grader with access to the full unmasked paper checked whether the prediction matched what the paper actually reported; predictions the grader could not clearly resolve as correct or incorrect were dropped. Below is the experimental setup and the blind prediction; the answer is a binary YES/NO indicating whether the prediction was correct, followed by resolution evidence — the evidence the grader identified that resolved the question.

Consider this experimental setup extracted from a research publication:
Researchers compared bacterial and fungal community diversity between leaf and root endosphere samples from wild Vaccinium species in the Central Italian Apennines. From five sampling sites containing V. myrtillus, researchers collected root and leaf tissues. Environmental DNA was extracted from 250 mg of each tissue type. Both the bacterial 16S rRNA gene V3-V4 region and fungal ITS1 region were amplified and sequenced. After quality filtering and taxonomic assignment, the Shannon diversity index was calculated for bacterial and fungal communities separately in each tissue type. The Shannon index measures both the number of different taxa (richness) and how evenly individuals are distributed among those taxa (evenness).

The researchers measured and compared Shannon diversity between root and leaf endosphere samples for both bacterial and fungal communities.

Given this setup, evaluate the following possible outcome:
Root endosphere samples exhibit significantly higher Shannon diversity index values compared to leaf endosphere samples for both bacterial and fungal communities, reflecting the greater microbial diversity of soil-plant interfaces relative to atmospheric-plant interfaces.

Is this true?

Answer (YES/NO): NO